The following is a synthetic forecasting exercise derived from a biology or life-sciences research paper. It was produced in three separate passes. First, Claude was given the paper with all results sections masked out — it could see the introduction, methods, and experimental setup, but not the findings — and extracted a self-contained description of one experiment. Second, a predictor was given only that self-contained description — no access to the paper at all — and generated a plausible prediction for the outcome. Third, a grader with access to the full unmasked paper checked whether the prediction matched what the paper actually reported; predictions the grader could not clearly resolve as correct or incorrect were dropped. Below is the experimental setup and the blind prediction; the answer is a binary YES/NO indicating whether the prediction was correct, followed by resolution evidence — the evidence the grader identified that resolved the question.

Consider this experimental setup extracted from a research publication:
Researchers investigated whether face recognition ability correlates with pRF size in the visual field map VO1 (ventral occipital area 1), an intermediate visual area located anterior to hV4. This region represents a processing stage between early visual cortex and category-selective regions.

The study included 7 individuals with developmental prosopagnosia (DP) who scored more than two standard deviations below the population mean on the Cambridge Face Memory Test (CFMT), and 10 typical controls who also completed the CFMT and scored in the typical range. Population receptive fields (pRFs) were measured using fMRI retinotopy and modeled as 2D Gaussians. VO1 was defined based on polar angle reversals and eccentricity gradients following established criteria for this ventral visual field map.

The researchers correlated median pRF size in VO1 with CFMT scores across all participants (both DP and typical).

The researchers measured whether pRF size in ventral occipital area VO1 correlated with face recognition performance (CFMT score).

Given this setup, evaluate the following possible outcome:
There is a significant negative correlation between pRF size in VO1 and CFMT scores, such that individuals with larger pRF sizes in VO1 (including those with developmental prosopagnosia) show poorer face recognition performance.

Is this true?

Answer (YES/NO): NO